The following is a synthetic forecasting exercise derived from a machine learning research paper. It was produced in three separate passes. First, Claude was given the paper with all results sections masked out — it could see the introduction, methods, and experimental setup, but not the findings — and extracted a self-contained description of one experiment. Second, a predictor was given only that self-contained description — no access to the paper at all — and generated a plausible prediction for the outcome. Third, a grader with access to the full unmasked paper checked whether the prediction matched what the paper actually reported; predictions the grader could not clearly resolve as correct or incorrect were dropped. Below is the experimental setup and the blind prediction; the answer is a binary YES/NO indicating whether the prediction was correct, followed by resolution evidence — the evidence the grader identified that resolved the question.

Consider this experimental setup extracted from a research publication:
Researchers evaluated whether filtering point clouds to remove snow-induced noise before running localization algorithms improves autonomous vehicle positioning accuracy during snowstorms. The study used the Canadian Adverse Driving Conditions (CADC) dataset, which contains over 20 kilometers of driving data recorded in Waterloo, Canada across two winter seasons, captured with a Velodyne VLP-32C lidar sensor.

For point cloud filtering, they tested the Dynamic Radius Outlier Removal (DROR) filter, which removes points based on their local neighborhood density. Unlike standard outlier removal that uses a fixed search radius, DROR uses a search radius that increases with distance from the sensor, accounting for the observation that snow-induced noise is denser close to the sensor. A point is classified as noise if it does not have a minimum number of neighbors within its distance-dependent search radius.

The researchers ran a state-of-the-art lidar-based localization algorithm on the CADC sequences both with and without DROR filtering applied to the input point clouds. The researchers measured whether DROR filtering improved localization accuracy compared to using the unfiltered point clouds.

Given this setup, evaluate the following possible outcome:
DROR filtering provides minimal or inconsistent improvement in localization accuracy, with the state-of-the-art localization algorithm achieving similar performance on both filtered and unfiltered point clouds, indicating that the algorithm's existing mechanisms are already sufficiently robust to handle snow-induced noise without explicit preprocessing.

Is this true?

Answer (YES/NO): YES